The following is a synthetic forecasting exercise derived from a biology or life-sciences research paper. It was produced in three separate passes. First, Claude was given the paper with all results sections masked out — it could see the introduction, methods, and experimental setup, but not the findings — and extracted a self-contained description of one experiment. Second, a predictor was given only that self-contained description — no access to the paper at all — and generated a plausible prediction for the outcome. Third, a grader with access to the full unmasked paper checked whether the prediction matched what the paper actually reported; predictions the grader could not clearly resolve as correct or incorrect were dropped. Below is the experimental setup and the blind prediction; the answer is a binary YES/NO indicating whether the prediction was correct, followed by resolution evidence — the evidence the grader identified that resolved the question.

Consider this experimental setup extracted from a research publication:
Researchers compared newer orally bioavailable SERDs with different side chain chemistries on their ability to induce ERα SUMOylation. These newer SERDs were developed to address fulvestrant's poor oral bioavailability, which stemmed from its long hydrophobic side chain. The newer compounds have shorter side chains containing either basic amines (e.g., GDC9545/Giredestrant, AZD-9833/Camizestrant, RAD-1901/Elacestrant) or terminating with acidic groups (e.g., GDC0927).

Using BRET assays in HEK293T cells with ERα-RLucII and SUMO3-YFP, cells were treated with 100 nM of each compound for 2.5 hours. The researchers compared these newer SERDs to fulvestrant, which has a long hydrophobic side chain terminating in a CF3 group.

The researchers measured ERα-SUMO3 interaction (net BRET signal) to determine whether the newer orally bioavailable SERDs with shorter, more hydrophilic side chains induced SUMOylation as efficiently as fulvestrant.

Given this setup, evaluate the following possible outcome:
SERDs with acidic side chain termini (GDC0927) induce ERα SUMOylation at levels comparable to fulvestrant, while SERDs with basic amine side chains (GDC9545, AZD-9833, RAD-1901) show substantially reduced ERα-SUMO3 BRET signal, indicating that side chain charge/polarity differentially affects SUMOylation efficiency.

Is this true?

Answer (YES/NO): NO